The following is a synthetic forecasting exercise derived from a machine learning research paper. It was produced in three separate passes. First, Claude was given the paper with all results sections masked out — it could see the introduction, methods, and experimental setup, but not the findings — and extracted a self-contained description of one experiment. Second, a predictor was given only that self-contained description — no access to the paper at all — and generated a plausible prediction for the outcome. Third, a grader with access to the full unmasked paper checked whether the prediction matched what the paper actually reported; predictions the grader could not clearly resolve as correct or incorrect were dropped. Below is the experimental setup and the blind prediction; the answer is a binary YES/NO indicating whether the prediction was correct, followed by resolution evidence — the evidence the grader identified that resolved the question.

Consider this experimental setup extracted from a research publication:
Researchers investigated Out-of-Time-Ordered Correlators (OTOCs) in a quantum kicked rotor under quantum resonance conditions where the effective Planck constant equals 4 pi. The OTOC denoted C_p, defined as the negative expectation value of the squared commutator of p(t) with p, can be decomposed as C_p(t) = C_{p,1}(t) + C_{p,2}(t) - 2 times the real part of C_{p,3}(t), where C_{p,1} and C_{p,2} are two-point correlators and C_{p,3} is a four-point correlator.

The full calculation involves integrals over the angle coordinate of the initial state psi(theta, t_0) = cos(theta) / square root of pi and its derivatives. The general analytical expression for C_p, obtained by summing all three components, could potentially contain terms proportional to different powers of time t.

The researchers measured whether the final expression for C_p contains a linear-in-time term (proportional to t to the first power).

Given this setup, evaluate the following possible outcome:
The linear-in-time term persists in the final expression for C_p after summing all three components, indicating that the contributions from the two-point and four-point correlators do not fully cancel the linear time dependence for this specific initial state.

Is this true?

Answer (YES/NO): NO